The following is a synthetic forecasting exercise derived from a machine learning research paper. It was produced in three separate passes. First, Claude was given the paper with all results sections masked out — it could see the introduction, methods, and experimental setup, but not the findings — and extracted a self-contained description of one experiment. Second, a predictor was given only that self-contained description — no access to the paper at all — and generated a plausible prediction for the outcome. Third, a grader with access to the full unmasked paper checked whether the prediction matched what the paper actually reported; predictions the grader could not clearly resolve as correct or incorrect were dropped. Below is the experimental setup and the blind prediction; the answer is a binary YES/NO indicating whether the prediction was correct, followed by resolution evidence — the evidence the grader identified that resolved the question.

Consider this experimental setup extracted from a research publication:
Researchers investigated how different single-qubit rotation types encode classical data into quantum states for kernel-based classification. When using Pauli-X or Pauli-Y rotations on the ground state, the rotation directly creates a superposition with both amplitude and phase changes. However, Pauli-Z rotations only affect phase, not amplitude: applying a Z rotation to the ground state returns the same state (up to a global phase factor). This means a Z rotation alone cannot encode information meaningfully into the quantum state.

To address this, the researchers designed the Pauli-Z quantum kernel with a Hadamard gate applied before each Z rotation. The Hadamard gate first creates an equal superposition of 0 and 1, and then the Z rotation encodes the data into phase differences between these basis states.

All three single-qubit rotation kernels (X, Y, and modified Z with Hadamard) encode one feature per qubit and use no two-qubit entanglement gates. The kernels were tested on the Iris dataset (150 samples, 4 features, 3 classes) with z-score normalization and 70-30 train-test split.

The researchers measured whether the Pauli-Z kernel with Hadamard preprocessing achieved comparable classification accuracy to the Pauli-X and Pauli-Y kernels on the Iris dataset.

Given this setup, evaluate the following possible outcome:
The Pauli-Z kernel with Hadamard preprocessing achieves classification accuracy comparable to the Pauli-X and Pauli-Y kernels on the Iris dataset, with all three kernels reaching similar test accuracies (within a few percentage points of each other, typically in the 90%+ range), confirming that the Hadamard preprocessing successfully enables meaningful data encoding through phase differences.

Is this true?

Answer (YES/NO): YES